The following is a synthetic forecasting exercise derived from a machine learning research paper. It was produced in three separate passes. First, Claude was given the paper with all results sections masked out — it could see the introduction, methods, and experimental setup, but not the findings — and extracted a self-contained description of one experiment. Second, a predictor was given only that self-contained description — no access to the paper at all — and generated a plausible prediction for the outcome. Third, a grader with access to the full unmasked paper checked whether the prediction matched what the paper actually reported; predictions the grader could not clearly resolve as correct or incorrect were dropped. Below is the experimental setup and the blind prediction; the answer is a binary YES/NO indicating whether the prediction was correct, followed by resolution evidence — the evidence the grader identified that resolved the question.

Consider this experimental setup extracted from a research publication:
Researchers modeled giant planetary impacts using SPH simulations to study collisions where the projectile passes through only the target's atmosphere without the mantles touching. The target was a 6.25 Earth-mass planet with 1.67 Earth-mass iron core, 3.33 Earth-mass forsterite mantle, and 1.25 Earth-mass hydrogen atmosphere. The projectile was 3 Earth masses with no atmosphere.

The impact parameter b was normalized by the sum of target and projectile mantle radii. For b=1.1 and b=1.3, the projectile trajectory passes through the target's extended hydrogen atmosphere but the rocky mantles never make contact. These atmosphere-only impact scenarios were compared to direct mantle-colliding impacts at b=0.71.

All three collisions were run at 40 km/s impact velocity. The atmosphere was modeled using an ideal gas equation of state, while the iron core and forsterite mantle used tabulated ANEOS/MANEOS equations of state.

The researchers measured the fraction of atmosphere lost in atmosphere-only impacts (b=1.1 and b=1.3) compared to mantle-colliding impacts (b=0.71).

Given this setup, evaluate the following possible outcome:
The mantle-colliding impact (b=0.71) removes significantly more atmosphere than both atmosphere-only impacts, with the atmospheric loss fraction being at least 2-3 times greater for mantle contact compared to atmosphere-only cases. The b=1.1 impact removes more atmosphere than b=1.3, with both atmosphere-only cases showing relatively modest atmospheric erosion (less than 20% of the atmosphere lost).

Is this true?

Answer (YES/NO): NO